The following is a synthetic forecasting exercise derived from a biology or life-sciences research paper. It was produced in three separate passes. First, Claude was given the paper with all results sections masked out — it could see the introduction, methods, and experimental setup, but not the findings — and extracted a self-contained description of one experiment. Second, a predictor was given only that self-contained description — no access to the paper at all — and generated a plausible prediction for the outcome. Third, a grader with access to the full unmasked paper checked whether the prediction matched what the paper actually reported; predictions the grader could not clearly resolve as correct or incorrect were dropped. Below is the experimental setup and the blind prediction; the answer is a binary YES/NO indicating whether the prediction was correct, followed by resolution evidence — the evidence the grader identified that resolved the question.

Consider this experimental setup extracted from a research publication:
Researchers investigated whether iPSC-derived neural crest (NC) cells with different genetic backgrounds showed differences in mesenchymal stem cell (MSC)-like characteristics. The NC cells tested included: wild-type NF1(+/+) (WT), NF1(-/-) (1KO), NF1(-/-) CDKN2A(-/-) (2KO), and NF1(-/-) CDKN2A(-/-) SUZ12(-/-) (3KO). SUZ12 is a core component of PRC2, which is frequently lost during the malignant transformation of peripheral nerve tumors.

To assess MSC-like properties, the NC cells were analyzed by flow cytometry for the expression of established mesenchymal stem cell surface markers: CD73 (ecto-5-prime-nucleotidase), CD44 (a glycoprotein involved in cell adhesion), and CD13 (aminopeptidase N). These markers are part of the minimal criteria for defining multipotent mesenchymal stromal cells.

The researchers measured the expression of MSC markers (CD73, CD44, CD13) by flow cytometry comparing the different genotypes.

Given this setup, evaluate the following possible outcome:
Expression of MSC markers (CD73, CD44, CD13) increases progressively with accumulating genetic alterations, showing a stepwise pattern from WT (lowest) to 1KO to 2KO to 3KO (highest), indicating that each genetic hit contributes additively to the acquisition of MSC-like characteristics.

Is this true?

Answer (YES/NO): NO